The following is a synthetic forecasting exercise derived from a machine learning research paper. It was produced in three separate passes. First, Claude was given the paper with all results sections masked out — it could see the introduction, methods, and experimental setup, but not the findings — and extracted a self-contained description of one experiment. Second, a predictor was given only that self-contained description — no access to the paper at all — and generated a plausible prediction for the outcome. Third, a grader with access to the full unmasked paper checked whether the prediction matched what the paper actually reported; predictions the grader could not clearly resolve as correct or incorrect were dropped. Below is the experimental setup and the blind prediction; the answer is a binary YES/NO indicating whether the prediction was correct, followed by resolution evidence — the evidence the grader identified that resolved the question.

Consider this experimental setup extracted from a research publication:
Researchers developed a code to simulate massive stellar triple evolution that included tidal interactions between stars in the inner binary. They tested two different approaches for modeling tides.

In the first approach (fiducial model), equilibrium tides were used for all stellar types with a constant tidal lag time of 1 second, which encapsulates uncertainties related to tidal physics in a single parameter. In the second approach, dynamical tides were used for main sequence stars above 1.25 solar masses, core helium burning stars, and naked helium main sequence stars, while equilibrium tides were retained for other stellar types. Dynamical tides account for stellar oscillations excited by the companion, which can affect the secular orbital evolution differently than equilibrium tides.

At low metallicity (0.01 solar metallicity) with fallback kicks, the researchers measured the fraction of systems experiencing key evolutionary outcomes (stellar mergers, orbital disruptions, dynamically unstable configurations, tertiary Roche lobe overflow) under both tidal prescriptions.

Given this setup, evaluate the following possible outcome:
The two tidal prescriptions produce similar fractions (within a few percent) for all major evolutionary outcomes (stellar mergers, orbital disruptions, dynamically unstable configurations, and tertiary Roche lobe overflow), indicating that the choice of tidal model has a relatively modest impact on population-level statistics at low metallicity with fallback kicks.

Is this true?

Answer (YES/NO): YES